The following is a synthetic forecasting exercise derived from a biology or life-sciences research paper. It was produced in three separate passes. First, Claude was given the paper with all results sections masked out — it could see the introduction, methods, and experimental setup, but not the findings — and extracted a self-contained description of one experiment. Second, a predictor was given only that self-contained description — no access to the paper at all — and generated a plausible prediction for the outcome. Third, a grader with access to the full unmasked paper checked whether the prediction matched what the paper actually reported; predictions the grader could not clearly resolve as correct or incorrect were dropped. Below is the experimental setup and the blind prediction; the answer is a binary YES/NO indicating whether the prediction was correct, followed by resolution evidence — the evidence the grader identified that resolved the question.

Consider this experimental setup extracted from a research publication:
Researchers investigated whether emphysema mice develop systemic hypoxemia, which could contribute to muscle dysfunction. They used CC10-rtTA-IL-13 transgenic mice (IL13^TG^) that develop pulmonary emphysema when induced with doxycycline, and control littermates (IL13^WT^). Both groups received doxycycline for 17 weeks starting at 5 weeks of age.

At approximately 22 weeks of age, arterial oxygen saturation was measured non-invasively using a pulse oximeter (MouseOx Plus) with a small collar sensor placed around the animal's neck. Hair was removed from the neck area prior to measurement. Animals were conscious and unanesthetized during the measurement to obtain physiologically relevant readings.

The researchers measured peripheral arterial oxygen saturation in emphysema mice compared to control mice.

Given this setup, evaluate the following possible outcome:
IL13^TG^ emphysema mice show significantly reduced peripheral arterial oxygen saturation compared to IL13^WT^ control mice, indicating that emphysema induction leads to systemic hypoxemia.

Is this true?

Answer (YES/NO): YES